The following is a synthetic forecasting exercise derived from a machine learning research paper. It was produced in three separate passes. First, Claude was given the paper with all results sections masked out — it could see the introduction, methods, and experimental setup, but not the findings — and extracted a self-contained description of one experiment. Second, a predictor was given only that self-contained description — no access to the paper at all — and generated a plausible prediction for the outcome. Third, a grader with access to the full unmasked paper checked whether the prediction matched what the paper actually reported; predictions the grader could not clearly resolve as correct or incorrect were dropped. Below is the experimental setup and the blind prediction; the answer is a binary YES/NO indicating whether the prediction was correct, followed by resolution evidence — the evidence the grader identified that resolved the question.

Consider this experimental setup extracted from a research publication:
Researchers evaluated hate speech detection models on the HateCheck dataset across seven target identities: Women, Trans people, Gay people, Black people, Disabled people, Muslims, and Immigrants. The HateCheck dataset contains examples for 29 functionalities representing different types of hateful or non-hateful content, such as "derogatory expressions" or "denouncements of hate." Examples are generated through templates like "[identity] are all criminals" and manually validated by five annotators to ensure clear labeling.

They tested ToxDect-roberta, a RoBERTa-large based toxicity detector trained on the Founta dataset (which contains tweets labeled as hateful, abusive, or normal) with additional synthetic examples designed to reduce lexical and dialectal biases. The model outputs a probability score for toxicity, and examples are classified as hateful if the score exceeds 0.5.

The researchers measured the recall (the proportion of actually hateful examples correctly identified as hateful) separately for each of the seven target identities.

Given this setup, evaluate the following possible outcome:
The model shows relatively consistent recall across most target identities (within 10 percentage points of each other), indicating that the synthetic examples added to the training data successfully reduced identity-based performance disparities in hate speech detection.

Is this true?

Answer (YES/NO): NO